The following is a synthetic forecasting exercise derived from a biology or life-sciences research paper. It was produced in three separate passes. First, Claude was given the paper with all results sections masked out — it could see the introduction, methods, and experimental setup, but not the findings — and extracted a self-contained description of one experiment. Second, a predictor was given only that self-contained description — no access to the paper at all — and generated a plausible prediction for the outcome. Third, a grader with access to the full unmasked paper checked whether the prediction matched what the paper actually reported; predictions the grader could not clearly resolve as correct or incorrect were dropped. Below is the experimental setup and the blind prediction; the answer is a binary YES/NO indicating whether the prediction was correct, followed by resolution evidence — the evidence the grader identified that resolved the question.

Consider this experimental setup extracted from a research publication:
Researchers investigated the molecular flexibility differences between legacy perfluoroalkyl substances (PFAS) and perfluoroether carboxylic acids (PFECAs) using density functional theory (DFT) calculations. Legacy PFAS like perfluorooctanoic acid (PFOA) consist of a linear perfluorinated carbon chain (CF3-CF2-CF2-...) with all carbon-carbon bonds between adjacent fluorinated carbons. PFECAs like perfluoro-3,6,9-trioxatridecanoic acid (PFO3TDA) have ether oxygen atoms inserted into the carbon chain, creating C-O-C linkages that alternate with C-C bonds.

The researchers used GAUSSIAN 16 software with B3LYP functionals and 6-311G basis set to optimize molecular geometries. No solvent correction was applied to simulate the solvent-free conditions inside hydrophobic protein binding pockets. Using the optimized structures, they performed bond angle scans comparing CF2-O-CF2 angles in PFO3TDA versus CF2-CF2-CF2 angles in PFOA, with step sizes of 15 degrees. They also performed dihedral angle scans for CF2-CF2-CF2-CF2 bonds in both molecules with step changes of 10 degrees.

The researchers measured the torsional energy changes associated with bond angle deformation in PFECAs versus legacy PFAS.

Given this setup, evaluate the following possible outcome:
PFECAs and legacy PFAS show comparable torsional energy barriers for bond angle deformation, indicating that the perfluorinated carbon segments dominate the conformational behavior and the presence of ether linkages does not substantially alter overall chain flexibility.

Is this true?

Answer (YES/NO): NO